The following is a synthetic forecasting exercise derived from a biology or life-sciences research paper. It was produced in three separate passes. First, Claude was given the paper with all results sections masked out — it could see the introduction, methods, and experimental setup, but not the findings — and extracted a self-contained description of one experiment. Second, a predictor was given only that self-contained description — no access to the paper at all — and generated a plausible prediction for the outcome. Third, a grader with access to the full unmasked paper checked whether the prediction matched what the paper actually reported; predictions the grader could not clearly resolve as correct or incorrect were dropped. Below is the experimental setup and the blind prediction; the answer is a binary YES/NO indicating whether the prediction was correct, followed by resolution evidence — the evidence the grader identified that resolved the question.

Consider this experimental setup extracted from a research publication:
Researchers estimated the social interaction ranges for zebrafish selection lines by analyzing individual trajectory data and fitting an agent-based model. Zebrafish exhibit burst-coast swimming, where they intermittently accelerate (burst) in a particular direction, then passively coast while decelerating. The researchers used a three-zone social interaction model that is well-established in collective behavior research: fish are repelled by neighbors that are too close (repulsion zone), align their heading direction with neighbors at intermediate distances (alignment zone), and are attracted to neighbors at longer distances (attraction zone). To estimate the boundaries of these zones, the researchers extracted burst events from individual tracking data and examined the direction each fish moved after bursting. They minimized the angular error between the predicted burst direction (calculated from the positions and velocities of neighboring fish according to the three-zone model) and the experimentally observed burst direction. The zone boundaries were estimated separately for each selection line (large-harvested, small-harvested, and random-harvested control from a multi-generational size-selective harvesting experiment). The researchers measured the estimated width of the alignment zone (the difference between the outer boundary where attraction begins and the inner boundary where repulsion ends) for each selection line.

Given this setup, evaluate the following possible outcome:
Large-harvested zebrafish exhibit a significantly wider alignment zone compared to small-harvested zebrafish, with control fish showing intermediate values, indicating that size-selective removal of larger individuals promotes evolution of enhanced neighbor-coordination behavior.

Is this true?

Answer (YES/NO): NO